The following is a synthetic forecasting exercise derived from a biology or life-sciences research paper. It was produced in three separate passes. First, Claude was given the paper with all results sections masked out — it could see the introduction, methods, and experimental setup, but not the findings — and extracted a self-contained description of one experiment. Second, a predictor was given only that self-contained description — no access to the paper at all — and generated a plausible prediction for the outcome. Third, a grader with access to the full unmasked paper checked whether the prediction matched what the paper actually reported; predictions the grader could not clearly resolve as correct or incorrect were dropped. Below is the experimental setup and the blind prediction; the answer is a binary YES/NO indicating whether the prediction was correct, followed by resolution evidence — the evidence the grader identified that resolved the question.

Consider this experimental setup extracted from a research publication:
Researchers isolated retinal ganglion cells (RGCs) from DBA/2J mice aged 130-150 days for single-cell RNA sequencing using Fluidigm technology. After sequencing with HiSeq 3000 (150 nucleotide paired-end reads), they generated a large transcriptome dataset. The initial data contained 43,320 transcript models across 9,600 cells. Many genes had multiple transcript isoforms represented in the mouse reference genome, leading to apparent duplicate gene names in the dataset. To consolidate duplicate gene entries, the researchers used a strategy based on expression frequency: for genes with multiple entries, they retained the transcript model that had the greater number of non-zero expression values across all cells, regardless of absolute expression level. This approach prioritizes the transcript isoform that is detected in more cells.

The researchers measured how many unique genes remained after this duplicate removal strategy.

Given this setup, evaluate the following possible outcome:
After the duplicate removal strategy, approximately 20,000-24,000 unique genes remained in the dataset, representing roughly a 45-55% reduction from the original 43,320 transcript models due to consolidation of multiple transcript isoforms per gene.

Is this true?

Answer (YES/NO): NO